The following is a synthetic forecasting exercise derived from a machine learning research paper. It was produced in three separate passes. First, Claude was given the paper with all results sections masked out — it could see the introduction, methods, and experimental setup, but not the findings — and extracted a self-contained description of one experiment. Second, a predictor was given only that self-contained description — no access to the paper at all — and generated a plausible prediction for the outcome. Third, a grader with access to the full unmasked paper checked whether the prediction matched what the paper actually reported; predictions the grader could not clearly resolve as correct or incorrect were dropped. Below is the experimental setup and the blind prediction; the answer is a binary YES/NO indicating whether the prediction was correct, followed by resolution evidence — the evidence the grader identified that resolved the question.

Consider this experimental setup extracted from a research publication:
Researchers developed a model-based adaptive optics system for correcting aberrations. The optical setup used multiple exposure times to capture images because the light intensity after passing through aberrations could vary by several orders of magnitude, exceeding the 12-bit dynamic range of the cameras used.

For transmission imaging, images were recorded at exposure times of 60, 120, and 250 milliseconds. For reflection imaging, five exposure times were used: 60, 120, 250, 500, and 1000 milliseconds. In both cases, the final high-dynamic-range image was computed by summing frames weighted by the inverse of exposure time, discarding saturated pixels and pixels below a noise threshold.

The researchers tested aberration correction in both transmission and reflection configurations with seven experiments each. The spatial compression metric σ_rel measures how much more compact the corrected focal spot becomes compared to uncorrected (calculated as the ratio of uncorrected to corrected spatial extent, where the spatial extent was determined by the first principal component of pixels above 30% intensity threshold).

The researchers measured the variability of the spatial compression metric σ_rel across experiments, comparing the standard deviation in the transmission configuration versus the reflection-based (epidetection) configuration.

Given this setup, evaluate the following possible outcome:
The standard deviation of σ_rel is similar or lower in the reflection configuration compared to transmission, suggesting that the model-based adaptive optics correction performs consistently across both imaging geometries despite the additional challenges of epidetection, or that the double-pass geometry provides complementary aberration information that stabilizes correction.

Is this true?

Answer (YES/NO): NO